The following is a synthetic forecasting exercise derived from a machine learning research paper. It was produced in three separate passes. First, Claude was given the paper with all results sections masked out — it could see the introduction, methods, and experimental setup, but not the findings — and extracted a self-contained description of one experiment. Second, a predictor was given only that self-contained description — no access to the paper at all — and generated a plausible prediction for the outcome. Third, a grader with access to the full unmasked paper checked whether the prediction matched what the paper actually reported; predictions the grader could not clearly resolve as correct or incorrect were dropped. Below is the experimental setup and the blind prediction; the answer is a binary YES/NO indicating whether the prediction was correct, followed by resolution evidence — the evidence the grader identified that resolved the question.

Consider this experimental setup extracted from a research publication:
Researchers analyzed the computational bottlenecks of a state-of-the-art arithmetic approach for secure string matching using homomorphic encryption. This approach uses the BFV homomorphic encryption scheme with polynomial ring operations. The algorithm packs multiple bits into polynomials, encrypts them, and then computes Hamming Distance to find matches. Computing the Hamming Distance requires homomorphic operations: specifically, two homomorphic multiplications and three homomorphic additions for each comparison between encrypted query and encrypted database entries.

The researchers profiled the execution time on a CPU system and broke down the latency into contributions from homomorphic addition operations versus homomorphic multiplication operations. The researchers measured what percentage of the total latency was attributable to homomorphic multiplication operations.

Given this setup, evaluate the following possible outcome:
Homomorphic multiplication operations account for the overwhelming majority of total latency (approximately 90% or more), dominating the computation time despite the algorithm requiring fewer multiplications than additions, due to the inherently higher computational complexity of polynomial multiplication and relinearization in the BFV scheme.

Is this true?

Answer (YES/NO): YES